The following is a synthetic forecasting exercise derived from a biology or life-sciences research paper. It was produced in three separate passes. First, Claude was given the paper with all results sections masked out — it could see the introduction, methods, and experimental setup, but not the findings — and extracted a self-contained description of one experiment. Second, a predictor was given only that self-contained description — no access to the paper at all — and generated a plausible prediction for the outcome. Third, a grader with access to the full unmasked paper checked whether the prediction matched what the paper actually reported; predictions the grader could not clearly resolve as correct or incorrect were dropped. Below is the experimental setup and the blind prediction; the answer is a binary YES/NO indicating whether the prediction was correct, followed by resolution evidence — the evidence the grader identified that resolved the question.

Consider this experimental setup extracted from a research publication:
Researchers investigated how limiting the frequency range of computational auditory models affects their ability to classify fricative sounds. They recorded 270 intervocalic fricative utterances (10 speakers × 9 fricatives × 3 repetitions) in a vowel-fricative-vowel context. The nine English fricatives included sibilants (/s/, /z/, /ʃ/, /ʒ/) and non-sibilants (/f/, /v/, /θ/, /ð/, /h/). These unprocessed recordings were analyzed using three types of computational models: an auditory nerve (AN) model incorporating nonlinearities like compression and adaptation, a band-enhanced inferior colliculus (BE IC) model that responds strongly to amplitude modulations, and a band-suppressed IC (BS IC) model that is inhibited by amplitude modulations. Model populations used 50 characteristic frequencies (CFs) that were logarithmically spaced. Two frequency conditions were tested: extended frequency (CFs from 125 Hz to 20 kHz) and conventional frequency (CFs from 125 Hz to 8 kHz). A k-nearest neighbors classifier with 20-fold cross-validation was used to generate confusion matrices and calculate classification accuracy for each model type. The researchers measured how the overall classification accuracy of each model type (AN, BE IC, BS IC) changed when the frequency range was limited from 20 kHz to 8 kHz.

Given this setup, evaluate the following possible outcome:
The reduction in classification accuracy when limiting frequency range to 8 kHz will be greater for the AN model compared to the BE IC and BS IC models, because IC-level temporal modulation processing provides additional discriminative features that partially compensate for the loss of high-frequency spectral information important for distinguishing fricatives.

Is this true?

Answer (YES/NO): NO